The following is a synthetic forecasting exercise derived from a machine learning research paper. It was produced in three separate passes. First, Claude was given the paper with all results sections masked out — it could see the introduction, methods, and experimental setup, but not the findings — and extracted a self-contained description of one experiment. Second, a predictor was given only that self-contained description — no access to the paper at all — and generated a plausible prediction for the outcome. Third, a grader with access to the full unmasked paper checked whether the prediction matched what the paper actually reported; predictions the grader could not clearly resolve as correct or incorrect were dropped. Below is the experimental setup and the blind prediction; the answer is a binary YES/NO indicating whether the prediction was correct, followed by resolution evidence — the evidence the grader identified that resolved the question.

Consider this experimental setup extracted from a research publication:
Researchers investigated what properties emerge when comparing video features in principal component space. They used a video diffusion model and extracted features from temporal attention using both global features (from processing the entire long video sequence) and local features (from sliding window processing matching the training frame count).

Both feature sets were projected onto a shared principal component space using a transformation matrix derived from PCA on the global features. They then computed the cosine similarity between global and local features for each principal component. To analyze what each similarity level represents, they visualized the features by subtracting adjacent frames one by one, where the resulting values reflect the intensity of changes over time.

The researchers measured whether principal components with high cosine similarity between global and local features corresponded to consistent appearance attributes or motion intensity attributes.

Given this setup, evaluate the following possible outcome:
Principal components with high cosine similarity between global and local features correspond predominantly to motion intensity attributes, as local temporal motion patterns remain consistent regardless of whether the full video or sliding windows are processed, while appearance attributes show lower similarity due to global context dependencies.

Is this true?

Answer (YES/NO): NO